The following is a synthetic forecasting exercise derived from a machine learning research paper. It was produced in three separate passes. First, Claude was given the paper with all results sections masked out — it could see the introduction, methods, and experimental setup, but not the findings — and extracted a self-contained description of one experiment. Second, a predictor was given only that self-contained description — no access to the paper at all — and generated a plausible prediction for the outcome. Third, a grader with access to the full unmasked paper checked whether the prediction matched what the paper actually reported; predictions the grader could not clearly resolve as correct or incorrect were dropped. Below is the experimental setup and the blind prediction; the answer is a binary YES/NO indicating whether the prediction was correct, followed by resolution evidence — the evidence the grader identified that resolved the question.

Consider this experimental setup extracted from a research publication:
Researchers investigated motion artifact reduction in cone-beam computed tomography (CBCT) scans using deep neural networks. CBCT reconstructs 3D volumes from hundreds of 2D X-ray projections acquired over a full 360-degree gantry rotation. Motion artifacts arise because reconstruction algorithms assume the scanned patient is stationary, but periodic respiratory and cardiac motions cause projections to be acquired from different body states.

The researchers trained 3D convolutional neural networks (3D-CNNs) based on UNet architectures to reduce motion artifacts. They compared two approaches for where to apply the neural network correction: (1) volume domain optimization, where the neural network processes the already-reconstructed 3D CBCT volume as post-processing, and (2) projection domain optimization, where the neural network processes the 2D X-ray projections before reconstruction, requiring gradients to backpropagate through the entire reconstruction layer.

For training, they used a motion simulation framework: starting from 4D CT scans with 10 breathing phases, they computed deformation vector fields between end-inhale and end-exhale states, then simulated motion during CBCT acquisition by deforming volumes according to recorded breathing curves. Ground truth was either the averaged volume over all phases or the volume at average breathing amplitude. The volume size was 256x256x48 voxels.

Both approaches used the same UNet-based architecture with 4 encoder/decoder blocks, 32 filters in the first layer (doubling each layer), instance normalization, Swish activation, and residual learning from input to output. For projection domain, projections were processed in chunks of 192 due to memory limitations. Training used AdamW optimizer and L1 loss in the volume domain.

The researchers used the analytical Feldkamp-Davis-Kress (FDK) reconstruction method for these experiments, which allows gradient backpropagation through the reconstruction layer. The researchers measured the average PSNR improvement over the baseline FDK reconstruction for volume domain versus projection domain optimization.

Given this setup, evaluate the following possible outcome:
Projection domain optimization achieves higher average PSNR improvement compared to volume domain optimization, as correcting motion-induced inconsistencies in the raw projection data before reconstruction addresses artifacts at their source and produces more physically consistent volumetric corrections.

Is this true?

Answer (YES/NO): NO